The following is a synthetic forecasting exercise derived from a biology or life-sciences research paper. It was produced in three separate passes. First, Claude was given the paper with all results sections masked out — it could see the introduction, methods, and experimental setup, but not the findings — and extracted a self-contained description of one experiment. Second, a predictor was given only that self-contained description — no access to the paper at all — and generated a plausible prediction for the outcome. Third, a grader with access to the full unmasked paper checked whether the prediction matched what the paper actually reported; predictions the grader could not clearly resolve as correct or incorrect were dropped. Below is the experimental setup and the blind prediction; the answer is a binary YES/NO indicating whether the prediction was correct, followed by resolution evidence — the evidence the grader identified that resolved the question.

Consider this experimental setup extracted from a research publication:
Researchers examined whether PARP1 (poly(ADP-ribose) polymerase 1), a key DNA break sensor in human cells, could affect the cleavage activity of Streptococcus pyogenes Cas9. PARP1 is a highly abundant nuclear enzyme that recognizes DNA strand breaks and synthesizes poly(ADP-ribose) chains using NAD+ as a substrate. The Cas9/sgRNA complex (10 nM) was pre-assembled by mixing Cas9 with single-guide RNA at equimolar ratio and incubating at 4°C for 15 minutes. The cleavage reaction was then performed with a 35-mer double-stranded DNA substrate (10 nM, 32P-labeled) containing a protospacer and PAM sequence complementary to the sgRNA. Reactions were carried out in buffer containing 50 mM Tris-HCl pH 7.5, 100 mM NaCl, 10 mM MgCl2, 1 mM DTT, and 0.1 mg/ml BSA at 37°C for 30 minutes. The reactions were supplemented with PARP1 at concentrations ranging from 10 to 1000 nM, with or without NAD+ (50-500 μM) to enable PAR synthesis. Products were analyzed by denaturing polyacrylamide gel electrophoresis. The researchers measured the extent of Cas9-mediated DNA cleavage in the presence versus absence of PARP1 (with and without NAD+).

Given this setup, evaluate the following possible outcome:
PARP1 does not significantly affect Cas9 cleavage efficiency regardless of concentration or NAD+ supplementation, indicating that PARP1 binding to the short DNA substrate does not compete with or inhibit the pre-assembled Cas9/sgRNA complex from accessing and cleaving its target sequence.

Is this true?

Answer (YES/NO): YES